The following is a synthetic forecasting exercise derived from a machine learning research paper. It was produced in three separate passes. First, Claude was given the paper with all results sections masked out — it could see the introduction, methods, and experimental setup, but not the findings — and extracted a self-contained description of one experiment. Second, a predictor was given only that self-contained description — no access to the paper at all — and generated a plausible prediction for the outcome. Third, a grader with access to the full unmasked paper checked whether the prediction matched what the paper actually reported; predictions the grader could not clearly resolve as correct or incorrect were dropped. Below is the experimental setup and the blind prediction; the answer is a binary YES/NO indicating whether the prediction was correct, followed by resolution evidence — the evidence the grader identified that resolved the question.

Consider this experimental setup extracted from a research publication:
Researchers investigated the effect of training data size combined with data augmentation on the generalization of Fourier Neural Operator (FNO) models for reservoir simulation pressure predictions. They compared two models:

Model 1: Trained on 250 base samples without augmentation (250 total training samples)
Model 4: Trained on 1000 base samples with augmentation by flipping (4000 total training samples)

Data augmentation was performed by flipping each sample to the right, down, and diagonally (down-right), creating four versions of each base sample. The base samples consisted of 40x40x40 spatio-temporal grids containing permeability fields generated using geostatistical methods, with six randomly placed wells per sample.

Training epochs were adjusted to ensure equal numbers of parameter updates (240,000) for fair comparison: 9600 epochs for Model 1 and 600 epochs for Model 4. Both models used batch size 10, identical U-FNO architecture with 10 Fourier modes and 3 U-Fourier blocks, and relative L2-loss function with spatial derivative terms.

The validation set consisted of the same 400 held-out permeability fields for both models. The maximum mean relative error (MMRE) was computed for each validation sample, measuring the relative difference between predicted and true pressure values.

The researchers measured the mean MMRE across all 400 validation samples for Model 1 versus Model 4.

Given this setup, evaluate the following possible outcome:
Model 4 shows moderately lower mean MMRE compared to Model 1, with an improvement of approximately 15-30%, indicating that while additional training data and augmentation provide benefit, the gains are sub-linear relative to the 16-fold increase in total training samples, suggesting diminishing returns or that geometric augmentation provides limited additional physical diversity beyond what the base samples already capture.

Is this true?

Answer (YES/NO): NO